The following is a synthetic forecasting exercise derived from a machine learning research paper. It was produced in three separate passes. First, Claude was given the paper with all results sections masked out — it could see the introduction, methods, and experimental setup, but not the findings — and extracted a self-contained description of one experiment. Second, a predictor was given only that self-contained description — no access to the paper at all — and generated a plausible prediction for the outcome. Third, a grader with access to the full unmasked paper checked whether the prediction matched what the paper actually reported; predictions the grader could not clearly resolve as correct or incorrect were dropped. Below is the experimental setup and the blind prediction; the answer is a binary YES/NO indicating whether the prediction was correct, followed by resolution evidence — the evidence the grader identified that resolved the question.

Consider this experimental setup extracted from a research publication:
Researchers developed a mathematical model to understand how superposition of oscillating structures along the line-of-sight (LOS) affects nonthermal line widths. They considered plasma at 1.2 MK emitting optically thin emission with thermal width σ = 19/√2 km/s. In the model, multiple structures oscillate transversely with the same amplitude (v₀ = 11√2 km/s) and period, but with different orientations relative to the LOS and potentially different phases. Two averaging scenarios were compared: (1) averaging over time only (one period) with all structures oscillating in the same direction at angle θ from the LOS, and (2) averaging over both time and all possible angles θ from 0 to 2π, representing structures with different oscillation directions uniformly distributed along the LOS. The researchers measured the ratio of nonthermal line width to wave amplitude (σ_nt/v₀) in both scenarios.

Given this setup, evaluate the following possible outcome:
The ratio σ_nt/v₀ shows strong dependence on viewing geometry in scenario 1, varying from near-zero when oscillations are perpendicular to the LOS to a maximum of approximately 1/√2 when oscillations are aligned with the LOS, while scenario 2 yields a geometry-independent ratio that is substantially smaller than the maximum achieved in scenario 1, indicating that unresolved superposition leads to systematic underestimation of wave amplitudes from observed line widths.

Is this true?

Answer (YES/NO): NO